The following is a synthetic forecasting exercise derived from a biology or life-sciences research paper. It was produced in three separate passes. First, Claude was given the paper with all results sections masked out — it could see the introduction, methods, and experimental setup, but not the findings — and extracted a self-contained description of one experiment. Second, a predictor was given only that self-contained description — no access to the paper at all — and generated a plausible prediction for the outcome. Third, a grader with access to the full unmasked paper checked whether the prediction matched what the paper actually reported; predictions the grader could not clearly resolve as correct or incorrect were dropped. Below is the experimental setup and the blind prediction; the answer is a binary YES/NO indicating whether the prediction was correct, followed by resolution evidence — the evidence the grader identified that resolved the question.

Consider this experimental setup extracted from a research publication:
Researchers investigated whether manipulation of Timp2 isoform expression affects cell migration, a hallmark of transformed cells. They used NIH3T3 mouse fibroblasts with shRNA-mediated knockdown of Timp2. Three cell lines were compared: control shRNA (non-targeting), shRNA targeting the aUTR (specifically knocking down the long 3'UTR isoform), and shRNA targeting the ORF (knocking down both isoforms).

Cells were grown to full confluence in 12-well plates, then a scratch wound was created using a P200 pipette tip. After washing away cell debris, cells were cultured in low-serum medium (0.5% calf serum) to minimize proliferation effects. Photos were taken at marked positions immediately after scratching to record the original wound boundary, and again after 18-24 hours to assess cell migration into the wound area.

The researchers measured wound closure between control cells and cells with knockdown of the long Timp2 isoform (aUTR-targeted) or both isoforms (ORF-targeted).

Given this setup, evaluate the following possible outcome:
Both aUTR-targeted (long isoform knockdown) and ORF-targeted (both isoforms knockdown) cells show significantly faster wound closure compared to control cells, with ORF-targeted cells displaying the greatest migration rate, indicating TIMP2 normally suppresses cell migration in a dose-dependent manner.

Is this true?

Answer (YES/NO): NO